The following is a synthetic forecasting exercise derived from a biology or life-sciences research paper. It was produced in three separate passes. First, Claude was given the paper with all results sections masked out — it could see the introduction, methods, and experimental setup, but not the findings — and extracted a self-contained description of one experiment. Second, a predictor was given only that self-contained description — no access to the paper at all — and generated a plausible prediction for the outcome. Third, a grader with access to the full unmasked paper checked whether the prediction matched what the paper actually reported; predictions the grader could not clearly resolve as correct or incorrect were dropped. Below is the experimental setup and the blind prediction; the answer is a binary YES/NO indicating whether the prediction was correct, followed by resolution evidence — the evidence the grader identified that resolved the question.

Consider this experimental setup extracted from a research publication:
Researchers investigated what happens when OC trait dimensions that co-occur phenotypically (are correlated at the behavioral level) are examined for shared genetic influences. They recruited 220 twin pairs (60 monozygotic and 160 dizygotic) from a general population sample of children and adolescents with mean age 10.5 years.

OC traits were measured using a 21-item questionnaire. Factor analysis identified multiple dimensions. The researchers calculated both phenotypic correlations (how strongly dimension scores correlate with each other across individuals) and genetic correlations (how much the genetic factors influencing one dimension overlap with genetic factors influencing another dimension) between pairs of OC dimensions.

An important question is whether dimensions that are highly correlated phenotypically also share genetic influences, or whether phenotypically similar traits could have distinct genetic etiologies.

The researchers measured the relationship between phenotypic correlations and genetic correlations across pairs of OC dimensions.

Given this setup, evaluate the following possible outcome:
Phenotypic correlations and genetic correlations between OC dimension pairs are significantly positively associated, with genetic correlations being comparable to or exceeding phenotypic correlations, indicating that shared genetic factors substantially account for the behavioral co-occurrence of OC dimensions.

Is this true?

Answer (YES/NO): YES